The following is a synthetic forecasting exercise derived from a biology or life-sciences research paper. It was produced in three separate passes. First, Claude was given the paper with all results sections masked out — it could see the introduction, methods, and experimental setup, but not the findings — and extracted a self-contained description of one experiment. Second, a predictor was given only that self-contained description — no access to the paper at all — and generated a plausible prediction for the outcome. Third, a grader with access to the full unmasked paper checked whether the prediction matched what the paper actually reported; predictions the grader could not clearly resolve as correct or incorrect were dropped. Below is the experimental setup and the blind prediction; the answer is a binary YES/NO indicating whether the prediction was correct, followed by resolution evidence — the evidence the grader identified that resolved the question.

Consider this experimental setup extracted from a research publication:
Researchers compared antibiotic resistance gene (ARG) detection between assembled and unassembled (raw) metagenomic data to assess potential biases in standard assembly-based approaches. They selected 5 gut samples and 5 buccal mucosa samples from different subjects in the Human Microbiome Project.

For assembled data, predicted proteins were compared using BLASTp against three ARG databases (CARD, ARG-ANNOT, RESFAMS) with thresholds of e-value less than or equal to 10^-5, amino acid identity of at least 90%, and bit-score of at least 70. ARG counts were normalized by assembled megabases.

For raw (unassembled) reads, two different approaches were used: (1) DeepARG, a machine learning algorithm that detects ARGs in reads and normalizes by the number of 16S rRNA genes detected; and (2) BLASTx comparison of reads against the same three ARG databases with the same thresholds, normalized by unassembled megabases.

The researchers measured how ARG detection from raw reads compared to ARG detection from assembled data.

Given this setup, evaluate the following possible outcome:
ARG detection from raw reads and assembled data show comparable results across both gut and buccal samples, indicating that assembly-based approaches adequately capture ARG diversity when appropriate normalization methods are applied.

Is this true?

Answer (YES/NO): YES